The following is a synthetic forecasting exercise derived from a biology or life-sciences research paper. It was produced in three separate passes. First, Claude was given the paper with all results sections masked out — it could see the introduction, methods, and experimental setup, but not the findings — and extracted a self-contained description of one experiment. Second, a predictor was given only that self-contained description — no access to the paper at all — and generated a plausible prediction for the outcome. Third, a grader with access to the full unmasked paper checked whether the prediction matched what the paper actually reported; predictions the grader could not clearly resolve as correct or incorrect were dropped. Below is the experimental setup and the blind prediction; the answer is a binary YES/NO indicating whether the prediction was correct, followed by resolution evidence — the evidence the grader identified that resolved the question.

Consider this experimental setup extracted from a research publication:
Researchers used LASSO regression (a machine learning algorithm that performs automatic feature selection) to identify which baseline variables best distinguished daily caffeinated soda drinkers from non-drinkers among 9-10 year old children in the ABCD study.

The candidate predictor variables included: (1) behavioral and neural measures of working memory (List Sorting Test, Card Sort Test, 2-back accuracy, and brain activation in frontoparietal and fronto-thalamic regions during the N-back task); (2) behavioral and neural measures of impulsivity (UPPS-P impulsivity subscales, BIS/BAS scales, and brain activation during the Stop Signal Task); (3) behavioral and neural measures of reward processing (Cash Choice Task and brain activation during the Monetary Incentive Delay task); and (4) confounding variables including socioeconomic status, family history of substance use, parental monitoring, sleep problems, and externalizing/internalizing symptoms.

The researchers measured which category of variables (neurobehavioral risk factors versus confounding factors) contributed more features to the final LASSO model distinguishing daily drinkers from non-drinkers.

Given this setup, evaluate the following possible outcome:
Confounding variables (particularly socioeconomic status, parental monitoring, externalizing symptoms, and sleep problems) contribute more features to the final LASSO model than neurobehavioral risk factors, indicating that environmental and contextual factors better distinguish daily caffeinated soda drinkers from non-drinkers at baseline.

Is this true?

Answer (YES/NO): YES